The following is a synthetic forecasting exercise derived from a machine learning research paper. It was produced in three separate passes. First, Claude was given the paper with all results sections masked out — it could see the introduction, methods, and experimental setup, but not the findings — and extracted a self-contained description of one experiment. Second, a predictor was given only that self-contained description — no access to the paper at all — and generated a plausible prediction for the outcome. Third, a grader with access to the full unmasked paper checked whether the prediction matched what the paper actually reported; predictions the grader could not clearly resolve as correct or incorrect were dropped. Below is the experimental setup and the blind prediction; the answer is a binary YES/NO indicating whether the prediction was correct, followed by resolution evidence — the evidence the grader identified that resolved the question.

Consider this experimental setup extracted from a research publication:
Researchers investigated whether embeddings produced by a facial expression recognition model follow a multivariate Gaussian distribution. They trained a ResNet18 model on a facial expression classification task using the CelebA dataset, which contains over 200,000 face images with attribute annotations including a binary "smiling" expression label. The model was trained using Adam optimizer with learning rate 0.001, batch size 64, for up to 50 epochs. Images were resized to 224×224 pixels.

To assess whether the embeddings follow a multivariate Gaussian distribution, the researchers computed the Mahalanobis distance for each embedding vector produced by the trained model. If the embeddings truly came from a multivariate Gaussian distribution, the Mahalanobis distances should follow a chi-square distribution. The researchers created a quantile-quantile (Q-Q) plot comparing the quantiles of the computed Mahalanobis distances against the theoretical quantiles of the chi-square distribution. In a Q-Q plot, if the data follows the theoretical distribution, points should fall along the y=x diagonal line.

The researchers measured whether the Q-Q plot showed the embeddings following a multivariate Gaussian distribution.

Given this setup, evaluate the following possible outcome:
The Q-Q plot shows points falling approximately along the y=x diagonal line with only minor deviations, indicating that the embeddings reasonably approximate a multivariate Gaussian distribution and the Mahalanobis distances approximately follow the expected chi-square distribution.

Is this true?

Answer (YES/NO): NO